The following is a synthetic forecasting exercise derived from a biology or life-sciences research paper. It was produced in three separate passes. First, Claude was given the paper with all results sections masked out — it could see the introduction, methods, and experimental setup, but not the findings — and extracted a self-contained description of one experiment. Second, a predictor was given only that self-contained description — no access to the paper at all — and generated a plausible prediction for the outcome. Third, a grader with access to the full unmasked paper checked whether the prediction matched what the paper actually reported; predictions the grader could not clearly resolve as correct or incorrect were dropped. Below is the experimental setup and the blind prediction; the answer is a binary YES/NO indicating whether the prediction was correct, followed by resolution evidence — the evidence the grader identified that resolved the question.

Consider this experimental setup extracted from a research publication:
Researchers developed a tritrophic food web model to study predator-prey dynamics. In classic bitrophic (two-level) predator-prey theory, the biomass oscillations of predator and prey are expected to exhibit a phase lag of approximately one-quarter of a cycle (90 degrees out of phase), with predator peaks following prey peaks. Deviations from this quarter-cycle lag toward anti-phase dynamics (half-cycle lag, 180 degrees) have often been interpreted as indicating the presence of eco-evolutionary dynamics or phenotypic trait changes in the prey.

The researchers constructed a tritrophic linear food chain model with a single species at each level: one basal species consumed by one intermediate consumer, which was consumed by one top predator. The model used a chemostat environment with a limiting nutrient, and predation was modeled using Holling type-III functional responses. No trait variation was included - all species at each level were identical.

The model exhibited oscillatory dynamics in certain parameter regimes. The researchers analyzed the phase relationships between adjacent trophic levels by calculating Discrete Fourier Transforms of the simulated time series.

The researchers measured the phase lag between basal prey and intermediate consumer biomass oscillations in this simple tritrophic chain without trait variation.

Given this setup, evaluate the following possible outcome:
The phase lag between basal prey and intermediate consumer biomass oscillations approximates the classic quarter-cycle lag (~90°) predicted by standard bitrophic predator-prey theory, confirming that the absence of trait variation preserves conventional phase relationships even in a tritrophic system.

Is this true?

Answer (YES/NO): NO